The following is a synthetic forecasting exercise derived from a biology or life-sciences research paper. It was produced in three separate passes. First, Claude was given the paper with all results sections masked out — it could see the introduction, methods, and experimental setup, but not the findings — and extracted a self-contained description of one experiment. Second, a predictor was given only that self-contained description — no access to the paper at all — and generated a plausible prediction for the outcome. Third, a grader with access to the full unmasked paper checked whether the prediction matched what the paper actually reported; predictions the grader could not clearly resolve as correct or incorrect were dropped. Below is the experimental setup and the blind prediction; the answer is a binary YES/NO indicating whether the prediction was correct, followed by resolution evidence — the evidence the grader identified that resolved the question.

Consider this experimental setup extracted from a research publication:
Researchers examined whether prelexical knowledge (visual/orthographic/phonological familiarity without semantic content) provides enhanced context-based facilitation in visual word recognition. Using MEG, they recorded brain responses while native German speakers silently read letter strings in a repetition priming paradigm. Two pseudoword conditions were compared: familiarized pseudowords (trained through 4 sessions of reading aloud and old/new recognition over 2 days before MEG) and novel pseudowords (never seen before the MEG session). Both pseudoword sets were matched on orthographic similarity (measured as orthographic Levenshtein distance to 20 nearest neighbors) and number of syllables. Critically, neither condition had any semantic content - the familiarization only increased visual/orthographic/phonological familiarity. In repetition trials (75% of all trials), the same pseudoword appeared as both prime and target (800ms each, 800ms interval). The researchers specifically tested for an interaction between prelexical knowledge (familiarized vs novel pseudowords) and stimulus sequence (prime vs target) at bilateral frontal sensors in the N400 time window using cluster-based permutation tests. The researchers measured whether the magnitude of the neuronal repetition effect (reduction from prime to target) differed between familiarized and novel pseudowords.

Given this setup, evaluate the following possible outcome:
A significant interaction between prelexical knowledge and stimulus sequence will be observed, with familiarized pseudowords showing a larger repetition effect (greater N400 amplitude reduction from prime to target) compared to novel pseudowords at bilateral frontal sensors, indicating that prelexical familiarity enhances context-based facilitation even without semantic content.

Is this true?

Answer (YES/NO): NO